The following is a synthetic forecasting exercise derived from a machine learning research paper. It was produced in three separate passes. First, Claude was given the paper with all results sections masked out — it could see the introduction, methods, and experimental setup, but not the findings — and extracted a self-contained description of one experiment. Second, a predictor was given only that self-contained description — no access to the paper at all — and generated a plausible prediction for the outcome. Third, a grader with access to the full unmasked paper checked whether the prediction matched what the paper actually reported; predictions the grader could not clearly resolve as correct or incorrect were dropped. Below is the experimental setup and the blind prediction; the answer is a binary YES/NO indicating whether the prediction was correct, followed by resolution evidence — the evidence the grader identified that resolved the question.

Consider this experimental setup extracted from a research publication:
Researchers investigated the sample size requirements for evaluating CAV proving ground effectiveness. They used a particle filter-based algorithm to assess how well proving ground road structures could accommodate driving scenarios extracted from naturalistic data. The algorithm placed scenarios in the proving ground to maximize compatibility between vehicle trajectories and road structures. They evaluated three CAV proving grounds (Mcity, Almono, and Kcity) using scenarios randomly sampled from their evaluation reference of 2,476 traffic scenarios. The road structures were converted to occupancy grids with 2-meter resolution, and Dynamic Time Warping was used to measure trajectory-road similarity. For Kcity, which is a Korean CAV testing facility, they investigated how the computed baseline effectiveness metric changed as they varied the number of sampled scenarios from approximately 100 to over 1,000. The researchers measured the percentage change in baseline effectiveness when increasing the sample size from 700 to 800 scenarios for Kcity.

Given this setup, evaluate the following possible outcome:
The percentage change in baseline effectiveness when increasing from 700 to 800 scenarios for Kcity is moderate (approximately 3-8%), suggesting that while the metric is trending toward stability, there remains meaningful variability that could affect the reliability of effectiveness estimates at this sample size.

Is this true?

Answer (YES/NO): NO